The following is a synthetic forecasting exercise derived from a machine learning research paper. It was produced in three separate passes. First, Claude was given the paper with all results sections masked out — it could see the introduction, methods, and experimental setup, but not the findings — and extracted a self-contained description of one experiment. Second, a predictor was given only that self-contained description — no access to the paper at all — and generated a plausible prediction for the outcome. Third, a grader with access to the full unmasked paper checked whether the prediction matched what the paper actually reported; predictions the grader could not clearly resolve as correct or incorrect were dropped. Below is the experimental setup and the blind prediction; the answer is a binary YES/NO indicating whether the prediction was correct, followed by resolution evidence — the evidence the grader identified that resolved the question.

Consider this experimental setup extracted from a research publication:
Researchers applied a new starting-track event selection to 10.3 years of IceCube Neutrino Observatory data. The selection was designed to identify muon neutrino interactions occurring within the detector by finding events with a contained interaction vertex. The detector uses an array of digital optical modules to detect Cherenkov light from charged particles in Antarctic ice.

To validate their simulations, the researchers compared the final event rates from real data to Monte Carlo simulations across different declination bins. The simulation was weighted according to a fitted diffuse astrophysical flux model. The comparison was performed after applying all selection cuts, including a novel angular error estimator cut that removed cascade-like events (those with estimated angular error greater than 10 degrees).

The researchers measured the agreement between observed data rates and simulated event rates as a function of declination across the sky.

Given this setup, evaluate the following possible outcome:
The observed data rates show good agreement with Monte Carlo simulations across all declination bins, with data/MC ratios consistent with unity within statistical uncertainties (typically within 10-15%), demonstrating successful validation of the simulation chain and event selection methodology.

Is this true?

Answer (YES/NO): NO